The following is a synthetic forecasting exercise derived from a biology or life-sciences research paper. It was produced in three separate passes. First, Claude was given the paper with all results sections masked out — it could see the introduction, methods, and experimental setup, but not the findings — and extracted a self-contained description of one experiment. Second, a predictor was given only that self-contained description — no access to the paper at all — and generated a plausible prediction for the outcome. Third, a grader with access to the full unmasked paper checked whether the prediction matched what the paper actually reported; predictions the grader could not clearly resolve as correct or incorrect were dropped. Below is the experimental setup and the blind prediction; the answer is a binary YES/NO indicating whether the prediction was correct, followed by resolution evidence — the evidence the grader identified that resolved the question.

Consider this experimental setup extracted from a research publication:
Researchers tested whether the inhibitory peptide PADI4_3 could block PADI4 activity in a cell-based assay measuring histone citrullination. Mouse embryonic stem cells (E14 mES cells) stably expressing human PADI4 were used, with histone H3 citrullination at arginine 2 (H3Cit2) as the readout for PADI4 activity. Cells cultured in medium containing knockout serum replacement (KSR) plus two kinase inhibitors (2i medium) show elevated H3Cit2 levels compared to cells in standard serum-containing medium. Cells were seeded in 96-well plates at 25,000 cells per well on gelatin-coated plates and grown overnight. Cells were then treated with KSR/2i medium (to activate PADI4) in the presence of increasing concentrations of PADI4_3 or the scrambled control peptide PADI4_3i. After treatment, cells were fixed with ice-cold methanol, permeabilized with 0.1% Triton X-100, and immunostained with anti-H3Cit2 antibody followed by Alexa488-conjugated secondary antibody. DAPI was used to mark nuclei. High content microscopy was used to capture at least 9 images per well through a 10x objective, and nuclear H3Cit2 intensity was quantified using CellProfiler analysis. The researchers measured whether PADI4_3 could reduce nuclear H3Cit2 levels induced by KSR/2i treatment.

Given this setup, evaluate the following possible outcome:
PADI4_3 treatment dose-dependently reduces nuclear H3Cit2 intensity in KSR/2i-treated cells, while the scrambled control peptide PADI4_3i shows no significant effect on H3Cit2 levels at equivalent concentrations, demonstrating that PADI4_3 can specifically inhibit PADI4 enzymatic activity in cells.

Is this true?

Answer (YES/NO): YES